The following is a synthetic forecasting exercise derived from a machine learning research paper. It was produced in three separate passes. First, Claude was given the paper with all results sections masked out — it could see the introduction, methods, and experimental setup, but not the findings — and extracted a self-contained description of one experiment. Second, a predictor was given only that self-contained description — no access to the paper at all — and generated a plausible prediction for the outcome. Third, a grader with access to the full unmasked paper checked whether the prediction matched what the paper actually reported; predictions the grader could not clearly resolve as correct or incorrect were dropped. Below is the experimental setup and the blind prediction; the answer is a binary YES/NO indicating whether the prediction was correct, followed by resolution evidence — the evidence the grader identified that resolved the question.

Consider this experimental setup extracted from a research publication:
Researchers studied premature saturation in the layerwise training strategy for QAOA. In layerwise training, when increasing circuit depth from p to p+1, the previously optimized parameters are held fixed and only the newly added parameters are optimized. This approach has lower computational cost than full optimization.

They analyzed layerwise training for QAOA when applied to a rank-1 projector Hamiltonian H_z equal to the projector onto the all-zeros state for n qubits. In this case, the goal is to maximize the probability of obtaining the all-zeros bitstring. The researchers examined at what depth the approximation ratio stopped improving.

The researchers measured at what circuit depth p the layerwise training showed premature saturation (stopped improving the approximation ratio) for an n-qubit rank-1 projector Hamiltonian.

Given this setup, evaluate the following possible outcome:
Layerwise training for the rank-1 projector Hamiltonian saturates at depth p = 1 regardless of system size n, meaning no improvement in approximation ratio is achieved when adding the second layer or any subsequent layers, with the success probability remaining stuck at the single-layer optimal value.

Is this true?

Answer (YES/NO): NO